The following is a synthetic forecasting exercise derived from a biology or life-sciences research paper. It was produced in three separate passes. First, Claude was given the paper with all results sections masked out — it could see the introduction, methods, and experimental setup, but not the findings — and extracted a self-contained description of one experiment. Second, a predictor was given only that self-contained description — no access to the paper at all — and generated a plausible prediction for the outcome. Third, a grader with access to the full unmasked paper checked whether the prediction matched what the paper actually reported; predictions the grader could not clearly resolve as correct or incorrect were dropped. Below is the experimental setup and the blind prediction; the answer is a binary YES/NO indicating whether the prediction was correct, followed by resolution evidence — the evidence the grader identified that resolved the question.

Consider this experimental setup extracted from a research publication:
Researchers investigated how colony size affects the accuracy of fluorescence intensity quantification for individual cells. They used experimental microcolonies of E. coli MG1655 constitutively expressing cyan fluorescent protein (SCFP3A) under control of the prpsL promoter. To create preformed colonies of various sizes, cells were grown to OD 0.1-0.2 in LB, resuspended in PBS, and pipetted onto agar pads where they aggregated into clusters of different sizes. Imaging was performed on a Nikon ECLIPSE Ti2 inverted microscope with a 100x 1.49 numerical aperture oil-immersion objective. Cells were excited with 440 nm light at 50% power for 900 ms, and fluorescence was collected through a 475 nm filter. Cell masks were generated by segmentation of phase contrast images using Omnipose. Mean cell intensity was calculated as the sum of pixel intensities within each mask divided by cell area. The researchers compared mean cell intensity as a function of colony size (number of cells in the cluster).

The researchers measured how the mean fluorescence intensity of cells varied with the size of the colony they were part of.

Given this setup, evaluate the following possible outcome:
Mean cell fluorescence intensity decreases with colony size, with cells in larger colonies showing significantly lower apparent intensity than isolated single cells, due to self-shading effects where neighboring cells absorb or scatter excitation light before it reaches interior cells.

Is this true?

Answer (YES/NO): NO